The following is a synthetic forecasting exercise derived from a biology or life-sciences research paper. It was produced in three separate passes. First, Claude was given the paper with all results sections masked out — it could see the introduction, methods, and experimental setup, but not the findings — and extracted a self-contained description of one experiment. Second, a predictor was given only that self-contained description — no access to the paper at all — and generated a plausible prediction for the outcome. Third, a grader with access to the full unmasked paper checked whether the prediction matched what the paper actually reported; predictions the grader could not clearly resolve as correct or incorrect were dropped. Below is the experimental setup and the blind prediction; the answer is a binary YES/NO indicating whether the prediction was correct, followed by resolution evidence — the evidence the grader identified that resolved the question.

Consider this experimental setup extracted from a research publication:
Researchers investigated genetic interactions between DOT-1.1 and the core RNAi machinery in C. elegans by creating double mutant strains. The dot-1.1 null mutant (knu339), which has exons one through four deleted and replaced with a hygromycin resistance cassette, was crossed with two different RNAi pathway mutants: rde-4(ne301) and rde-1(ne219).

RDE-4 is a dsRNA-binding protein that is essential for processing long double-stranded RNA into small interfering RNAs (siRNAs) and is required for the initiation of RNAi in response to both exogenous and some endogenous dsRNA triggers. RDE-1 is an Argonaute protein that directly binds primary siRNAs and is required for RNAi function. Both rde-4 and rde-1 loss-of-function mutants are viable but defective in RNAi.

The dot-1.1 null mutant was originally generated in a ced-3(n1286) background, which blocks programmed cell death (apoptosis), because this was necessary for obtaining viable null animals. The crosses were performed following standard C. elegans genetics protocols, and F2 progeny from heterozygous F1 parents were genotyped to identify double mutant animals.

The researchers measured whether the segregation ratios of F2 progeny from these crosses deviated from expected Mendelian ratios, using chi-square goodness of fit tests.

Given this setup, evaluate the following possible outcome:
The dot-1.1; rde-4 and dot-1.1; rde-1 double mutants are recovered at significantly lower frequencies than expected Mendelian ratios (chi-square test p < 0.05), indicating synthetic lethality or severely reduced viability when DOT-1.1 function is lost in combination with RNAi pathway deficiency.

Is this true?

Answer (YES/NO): NO